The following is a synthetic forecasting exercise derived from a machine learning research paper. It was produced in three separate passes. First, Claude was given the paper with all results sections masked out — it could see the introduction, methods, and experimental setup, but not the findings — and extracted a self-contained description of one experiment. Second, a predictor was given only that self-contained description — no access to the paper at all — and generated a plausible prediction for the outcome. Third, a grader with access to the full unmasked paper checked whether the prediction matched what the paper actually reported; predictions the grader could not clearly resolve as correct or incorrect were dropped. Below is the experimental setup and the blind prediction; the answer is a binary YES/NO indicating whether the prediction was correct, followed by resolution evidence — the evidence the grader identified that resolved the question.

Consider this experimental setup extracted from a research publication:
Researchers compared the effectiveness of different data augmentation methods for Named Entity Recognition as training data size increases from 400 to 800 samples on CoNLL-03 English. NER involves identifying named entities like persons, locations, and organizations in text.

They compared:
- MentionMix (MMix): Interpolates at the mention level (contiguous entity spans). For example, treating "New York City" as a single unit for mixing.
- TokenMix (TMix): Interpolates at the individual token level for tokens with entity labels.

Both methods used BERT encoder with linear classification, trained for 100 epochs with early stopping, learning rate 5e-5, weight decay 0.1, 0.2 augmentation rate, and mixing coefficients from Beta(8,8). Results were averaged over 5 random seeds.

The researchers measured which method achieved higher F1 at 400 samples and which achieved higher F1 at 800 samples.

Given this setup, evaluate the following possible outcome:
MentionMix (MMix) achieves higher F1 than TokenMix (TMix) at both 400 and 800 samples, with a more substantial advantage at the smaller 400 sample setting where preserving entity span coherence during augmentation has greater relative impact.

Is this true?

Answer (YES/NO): NO